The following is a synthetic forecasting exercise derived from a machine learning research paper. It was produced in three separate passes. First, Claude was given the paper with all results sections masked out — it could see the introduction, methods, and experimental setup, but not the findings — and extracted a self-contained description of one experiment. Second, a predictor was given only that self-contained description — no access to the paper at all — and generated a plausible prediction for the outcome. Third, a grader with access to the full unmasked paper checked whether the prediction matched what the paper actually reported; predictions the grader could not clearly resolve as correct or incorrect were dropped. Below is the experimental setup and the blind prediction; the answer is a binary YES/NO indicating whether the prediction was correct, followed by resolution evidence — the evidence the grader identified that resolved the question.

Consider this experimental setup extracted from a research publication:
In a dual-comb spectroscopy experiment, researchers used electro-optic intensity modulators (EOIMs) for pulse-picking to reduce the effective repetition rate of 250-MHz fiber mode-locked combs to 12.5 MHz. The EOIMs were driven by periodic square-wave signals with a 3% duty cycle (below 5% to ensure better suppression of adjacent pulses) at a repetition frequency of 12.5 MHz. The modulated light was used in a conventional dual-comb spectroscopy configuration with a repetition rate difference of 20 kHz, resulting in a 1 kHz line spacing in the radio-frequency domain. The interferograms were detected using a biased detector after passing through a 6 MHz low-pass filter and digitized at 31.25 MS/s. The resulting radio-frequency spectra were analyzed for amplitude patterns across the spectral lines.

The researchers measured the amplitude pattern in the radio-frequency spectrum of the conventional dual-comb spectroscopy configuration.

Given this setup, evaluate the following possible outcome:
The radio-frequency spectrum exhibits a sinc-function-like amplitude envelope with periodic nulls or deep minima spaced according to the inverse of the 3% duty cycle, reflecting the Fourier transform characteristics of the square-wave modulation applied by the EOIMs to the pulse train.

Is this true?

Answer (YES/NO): NO